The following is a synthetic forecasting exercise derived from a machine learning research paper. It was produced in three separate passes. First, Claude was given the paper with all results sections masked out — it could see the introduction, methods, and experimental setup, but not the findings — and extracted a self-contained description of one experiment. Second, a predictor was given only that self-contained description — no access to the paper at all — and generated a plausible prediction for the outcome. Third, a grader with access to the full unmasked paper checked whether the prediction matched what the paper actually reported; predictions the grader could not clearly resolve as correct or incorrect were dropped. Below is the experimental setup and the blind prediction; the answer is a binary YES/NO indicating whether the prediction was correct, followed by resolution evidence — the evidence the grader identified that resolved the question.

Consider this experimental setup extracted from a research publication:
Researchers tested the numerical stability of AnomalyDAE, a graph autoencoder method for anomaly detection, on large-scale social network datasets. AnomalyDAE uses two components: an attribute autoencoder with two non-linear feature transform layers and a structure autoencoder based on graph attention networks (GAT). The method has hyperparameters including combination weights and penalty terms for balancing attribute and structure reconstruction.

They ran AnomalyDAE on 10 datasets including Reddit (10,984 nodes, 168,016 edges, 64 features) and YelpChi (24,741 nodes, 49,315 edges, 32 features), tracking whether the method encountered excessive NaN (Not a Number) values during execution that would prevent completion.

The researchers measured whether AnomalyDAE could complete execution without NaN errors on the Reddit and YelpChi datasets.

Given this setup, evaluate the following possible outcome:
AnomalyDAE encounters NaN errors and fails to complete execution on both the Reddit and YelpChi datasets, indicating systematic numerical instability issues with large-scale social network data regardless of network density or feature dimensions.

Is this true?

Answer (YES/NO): YES